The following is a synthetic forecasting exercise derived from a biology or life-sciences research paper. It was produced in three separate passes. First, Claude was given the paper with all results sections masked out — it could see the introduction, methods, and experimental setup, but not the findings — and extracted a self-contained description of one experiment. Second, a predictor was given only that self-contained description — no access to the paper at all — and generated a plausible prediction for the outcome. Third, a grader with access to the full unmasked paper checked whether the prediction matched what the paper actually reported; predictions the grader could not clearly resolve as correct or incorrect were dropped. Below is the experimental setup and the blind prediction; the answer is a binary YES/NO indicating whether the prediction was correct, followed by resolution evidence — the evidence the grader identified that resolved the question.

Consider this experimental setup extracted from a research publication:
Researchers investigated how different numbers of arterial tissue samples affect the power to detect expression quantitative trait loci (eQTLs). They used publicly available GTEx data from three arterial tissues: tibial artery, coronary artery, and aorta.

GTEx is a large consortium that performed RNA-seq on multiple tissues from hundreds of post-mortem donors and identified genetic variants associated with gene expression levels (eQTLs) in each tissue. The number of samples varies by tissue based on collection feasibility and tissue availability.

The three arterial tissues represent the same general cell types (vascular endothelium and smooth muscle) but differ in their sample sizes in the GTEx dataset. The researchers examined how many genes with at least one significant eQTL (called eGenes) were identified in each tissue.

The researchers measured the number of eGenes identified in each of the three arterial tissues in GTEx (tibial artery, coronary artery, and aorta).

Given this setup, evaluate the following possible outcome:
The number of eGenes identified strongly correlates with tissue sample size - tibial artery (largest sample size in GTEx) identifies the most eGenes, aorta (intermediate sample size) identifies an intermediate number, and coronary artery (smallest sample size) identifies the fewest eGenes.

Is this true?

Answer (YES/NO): YES